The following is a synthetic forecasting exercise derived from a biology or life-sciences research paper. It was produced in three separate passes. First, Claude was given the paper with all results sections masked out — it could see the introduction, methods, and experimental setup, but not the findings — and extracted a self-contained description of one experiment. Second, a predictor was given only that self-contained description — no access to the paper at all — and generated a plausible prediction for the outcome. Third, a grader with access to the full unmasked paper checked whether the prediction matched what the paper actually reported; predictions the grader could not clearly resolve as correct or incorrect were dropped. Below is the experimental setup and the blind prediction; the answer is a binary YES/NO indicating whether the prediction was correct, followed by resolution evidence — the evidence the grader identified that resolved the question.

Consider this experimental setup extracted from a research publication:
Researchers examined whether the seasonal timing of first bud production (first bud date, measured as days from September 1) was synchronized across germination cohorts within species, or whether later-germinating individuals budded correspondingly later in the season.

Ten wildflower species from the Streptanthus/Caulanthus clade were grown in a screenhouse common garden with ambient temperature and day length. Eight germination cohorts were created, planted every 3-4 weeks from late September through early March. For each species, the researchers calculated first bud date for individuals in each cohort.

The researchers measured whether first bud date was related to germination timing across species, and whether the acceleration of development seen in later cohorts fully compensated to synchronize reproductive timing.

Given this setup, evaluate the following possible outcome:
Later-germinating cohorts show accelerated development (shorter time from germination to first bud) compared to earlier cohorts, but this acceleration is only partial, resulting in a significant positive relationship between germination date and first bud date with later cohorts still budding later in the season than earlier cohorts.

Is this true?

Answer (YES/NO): YES